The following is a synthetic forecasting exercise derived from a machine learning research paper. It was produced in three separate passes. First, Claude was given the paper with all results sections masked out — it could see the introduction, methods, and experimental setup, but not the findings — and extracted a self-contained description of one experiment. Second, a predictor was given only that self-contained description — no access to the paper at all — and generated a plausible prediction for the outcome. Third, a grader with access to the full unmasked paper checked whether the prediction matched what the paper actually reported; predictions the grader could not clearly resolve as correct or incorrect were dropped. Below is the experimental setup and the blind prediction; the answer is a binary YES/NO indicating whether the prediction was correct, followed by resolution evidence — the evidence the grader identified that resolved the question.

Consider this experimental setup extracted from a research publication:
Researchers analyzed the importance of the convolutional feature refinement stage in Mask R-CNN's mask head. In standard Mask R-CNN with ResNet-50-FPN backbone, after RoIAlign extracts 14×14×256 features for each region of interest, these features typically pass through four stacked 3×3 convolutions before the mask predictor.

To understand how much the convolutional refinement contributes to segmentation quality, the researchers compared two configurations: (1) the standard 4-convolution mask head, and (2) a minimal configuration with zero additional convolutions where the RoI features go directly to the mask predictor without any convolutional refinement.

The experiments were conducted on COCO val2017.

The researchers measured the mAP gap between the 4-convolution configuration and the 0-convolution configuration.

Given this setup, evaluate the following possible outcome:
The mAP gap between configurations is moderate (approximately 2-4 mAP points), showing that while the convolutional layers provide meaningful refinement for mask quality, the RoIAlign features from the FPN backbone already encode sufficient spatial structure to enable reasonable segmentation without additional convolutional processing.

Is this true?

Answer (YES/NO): NO